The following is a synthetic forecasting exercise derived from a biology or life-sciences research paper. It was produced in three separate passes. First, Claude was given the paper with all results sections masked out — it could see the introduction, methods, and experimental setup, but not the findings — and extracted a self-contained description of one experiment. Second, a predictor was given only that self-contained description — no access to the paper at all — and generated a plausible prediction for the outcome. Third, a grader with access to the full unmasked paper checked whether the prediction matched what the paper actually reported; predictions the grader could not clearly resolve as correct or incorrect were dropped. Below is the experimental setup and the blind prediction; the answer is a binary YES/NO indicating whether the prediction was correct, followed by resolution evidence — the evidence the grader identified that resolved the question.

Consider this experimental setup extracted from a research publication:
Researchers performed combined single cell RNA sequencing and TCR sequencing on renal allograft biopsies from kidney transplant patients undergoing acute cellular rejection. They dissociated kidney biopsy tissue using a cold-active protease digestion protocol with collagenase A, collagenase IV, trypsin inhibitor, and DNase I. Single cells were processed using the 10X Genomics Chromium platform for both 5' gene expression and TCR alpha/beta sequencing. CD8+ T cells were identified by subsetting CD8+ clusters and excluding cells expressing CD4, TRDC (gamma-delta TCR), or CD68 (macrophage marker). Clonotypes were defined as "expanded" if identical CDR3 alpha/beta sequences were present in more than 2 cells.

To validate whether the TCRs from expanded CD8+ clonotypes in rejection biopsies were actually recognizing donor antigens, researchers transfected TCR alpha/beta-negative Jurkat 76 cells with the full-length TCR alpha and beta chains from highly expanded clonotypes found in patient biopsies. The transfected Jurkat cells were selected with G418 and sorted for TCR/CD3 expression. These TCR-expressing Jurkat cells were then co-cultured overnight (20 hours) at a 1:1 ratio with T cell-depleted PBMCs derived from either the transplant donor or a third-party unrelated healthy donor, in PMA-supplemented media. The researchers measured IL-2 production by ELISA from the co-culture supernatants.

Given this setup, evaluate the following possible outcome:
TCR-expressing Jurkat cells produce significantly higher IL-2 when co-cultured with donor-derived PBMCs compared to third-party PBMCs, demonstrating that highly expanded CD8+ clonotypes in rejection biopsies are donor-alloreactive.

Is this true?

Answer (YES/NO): YES